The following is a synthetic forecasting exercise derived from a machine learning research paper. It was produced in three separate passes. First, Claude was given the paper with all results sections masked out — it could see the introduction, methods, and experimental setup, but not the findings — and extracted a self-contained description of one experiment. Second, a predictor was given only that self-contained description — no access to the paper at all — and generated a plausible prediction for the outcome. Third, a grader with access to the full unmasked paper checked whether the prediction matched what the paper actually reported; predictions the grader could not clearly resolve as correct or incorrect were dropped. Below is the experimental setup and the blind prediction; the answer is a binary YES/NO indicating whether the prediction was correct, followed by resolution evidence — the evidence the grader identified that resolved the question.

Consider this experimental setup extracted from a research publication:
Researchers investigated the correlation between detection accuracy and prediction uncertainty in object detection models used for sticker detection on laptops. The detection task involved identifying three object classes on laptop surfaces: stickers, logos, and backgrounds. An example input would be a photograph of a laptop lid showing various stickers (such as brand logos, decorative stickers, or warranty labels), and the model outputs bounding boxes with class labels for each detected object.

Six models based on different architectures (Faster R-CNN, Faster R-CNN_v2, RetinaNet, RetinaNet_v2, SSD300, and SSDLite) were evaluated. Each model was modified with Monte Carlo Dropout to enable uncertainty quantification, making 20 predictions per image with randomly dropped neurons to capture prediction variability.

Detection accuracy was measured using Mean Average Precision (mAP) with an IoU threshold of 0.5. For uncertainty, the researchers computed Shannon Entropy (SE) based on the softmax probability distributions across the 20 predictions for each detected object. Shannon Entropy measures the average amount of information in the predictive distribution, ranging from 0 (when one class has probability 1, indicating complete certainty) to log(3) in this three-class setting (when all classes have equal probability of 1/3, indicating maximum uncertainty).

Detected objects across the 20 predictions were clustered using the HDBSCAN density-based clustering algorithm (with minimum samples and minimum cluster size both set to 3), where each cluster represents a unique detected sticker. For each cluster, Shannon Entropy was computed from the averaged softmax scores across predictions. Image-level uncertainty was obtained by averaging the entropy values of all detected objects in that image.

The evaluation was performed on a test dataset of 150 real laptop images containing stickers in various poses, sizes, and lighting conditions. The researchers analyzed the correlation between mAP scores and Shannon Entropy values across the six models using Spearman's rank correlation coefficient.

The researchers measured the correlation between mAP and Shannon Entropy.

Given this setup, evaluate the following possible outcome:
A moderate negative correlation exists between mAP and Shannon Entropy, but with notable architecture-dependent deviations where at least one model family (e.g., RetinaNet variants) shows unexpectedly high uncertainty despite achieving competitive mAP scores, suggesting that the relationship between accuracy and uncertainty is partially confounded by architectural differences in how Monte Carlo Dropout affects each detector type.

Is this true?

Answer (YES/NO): NO